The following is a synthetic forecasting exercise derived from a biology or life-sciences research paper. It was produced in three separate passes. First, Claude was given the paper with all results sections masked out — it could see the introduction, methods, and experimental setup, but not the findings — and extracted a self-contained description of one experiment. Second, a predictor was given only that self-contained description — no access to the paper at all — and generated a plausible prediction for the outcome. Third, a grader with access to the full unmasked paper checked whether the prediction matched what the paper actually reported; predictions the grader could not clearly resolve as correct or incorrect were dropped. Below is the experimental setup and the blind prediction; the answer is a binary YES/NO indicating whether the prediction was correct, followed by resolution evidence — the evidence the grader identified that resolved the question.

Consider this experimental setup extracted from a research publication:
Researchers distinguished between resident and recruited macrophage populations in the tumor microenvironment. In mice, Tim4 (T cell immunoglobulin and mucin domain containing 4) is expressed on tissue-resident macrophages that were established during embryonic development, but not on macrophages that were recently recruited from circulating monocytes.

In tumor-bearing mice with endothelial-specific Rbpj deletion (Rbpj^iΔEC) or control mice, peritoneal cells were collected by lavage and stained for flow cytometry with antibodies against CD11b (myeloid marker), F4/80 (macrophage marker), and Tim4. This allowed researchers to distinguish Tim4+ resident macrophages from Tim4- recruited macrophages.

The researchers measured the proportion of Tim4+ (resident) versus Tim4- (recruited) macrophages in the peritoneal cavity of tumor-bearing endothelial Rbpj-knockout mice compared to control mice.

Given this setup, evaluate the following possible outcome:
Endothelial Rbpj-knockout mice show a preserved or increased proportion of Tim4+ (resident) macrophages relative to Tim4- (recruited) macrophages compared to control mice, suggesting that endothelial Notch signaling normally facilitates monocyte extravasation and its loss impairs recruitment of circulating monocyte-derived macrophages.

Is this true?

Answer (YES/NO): YES